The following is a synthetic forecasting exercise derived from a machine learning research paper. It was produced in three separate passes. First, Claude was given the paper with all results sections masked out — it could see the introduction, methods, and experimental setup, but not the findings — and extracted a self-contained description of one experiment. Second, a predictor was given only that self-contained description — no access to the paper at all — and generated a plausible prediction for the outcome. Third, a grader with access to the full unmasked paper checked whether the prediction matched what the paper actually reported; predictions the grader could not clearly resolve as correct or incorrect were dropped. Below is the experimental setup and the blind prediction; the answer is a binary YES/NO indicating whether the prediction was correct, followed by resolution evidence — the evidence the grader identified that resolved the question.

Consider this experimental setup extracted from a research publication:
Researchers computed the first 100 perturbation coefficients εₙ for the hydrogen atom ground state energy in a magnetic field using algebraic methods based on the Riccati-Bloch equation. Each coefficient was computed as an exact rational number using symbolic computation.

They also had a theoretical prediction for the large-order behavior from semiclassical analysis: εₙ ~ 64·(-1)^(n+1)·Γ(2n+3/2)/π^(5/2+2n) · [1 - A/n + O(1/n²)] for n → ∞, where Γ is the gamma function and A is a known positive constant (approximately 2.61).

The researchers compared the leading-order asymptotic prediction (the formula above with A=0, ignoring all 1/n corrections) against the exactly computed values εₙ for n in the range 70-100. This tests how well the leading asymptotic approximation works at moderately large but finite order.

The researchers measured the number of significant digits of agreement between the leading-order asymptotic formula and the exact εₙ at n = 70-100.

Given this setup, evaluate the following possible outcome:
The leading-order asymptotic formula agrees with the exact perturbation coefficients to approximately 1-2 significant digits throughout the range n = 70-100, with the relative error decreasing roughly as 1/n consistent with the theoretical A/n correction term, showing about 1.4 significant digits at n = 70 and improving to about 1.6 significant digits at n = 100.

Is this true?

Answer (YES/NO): NO